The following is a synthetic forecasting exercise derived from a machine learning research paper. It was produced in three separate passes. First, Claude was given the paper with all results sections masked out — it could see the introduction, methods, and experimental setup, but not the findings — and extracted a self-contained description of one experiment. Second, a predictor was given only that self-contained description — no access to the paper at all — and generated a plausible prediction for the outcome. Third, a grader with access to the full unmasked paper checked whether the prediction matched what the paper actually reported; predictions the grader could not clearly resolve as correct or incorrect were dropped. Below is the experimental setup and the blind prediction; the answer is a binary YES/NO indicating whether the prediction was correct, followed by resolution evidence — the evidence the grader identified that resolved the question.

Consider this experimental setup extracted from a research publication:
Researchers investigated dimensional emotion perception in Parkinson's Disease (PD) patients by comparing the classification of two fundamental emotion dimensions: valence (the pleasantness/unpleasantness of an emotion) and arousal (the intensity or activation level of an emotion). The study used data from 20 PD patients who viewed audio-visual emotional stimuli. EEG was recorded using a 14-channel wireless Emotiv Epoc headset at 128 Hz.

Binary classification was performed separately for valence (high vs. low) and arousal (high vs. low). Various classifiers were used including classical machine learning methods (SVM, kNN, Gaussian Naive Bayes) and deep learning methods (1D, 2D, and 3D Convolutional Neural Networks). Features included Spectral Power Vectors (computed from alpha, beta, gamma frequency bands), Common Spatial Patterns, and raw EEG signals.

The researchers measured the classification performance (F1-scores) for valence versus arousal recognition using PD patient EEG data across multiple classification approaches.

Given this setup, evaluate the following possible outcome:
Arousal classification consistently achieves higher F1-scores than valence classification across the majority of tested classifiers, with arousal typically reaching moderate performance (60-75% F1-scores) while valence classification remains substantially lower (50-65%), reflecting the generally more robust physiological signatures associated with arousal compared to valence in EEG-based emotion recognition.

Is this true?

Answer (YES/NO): NO